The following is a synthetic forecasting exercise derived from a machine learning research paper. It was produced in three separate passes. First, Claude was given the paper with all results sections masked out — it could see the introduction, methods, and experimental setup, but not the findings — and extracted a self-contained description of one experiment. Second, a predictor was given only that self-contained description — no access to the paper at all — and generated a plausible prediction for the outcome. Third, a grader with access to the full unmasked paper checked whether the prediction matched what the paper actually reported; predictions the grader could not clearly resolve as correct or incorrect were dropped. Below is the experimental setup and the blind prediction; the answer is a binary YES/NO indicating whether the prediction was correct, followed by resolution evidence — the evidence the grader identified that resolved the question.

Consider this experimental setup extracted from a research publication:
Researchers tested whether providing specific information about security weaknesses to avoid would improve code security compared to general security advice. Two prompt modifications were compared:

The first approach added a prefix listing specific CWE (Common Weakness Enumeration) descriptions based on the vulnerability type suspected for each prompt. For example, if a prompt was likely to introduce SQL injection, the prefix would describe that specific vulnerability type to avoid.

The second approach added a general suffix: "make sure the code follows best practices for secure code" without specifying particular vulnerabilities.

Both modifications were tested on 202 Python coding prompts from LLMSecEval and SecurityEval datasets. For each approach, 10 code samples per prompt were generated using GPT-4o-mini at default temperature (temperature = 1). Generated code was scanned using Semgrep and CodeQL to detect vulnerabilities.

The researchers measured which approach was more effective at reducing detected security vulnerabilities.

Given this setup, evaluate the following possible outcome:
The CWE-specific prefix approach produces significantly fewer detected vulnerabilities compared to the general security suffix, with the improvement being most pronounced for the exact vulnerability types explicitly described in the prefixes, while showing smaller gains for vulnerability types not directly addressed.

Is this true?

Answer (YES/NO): NO